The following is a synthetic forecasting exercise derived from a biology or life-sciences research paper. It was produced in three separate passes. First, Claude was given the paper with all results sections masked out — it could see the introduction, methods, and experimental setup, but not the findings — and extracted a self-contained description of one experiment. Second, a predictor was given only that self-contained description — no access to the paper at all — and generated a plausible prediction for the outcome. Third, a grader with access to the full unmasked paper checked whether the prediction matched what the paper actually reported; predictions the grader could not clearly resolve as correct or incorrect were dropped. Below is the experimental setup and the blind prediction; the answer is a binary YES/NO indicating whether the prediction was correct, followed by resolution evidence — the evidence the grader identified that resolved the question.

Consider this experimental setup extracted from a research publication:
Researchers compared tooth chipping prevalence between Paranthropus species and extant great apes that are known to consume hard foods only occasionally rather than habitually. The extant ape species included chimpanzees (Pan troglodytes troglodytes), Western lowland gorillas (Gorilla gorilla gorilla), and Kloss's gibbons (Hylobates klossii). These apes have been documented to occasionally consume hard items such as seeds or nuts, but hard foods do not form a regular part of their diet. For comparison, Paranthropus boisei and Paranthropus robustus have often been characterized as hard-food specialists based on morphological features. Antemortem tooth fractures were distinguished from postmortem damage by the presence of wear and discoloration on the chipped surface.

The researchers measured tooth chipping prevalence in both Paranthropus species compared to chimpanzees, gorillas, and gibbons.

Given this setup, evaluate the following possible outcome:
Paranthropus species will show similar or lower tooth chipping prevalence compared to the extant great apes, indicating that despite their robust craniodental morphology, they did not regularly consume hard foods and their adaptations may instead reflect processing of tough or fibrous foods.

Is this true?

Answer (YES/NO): YES